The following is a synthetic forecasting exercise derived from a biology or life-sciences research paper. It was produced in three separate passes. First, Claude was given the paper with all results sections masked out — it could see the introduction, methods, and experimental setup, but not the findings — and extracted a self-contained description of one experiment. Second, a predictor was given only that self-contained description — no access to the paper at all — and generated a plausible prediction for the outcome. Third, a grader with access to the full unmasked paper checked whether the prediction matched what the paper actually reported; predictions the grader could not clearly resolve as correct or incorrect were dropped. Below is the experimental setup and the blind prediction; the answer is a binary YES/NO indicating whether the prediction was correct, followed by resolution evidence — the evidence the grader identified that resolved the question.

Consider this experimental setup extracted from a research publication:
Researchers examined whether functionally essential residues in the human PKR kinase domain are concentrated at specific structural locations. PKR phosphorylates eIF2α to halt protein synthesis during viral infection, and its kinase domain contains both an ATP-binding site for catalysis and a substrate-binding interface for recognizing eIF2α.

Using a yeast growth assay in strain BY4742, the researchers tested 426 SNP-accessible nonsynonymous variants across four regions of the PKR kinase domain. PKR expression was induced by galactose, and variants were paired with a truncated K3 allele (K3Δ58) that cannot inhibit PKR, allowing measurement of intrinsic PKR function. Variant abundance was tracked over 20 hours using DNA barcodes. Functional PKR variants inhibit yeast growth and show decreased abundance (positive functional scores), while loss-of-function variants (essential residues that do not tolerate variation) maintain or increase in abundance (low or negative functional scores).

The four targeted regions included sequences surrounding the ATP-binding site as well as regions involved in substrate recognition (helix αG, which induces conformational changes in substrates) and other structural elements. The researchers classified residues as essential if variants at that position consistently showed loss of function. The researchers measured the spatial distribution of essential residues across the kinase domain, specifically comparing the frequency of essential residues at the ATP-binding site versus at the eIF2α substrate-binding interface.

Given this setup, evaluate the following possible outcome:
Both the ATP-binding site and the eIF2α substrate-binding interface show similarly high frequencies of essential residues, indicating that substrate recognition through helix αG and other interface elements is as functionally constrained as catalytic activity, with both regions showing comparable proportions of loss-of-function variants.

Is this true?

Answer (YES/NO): NO